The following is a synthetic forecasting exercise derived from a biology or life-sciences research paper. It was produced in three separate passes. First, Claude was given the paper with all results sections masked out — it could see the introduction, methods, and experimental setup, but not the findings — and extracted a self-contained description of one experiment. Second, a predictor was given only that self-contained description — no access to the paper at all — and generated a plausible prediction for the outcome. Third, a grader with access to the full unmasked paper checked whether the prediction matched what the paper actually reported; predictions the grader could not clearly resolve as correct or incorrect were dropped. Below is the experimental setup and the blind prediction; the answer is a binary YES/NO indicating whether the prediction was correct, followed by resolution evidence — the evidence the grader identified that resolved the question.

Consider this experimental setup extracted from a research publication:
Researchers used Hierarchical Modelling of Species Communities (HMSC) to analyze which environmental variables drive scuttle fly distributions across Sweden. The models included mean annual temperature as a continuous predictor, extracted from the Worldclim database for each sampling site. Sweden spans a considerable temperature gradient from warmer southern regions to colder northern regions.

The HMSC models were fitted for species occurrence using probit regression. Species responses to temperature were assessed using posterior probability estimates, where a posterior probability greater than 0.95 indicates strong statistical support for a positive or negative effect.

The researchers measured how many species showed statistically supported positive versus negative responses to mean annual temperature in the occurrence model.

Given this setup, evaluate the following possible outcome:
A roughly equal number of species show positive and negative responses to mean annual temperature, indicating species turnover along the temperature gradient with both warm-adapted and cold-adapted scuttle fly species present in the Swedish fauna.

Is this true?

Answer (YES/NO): NO